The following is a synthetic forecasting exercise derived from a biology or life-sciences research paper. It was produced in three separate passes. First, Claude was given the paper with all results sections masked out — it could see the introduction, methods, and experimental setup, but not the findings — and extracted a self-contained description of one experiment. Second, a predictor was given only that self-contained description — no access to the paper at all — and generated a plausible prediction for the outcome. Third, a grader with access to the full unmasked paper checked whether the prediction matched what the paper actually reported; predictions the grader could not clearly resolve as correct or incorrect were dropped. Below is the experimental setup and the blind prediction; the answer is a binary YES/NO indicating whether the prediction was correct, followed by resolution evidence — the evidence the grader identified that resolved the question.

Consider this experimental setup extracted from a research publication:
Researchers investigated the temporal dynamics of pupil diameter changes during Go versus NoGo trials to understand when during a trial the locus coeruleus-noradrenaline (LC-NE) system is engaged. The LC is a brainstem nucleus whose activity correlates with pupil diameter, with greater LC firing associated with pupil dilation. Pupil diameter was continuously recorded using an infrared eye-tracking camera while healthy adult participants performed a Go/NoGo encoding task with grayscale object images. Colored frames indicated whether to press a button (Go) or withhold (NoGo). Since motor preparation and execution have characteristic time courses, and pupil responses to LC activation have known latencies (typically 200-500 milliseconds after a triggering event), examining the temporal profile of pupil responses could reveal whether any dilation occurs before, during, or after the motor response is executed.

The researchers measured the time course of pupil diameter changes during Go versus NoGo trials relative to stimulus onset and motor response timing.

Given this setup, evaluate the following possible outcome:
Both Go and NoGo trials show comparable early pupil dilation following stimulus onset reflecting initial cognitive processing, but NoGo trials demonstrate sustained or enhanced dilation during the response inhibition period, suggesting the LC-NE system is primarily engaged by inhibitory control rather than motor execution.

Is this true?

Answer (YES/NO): NO